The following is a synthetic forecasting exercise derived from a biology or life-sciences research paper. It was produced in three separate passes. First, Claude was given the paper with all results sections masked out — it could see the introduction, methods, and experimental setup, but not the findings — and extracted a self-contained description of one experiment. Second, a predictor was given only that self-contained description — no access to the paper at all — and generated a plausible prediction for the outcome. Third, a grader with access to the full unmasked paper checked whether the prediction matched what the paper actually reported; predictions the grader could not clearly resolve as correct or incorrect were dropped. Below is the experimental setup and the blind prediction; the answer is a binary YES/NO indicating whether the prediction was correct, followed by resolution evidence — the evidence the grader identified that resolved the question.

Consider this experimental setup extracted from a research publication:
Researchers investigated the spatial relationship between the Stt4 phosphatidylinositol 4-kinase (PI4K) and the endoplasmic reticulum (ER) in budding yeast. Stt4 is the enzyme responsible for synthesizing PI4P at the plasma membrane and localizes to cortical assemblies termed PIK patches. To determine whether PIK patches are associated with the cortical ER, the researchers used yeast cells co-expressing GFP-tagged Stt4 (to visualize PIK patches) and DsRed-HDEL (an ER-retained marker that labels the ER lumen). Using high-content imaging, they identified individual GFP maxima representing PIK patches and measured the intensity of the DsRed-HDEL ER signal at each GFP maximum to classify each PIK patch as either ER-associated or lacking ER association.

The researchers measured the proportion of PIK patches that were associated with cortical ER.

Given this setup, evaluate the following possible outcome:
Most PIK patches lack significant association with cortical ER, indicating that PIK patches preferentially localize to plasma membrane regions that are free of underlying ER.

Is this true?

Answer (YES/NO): NO